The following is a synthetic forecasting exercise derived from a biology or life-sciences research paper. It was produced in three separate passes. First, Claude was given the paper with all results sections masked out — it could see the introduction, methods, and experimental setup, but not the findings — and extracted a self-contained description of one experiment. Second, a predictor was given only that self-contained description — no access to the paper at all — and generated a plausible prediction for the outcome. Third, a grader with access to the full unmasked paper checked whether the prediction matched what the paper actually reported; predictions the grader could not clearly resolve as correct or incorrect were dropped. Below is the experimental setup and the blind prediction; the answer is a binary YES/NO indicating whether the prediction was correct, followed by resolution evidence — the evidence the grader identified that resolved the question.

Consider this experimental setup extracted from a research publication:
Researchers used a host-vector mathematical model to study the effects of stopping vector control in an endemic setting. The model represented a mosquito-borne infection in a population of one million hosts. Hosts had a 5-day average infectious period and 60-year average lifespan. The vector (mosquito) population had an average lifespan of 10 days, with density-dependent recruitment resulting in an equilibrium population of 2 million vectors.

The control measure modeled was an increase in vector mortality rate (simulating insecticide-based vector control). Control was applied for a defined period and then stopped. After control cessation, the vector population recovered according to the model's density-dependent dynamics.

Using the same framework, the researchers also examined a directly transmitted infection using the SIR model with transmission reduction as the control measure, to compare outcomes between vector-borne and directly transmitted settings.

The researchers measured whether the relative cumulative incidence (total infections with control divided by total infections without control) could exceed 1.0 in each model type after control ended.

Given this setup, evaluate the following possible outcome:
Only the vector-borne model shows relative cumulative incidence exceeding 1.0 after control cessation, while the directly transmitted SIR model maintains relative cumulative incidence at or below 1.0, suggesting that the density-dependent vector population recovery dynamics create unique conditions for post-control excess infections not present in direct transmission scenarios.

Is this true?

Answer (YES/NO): NO